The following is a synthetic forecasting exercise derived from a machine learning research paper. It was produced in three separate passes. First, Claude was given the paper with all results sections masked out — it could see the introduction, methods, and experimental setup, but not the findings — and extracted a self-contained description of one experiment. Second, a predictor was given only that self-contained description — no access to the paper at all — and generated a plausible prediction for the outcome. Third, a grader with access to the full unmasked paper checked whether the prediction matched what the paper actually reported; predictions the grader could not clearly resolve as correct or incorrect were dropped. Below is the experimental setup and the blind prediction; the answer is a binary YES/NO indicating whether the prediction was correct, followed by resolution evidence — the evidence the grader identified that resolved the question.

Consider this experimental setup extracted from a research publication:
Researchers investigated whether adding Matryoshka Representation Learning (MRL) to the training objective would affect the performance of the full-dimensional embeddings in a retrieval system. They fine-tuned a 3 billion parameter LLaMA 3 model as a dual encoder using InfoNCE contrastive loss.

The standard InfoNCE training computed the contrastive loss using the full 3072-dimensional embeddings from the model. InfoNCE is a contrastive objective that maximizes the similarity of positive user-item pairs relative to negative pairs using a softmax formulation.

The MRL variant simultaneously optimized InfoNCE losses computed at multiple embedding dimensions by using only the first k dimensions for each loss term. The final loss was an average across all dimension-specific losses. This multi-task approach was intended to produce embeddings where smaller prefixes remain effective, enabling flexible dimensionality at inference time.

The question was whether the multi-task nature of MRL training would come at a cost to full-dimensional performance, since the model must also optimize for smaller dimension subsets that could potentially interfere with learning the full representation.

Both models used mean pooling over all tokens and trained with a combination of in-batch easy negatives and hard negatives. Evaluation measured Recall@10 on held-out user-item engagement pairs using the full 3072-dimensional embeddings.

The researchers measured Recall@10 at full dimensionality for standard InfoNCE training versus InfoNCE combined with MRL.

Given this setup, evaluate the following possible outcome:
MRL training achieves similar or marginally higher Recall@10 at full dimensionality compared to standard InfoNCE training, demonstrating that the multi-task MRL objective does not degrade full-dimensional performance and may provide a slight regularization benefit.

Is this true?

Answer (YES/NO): YES